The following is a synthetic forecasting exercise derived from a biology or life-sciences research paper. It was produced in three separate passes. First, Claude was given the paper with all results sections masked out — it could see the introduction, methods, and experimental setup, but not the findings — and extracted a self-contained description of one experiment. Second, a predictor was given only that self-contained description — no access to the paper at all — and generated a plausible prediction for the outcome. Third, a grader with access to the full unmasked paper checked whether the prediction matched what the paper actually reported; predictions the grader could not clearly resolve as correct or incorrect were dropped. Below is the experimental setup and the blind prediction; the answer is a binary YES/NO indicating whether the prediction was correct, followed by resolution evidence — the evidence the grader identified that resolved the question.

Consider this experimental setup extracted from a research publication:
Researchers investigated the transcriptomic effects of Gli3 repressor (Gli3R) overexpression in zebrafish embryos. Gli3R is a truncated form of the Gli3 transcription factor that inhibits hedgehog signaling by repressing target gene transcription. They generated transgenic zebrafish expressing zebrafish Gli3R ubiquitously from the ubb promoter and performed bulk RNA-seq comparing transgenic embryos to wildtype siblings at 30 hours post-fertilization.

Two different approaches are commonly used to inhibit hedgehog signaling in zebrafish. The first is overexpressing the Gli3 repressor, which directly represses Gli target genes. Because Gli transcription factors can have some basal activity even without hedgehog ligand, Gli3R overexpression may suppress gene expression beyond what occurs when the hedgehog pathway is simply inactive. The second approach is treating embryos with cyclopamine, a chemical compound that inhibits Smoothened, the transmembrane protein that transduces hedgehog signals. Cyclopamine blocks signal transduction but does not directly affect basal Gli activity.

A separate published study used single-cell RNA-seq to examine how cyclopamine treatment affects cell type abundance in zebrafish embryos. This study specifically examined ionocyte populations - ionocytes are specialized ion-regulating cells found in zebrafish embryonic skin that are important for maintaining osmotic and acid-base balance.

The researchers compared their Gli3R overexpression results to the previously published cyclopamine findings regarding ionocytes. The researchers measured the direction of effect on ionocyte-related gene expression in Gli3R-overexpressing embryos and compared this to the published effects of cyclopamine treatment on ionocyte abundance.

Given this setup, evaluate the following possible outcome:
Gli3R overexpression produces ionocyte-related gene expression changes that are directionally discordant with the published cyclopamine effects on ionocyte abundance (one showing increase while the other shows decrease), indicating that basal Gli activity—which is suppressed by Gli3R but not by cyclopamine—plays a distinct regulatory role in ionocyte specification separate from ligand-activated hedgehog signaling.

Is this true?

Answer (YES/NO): YES